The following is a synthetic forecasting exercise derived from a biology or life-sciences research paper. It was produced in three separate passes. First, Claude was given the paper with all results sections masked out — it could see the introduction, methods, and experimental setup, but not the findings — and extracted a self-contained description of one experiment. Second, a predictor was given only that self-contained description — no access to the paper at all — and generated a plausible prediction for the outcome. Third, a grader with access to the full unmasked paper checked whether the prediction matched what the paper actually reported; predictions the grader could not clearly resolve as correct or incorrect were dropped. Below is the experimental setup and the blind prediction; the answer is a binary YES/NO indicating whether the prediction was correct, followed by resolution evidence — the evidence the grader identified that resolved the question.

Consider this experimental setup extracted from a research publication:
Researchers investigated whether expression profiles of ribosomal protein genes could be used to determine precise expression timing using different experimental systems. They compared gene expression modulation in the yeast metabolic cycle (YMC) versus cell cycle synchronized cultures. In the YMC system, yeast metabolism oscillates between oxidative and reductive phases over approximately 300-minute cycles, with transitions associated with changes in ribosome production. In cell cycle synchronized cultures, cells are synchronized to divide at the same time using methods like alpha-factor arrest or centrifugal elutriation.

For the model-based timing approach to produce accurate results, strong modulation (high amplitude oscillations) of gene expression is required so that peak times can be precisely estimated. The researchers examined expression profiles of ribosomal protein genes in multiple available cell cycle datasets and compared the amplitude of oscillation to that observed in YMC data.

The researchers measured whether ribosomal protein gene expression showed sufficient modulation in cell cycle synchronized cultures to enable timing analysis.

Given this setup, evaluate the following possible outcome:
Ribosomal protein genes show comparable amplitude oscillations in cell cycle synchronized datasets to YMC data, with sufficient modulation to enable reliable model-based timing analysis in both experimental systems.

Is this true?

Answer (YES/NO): NO